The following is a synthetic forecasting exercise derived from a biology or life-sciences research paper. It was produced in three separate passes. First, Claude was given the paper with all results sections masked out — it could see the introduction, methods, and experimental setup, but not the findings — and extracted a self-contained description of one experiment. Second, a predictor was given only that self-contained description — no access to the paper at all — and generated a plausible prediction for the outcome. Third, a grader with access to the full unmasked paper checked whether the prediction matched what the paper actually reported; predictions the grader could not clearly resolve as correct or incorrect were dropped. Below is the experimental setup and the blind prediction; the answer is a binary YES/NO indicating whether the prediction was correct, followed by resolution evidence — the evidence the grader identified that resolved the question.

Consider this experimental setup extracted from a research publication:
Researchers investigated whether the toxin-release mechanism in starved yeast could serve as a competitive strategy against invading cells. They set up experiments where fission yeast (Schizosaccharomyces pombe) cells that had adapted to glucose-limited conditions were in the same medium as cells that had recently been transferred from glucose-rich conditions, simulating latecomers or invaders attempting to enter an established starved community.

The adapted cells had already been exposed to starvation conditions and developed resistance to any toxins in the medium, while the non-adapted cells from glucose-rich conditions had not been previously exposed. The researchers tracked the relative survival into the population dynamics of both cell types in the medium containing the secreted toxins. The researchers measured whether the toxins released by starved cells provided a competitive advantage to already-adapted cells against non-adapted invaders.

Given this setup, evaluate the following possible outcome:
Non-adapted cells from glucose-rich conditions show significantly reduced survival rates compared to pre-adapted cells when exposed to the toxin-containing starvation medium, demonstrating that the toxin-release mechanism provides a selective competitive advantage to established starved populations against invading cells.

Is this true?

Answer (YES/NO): YES